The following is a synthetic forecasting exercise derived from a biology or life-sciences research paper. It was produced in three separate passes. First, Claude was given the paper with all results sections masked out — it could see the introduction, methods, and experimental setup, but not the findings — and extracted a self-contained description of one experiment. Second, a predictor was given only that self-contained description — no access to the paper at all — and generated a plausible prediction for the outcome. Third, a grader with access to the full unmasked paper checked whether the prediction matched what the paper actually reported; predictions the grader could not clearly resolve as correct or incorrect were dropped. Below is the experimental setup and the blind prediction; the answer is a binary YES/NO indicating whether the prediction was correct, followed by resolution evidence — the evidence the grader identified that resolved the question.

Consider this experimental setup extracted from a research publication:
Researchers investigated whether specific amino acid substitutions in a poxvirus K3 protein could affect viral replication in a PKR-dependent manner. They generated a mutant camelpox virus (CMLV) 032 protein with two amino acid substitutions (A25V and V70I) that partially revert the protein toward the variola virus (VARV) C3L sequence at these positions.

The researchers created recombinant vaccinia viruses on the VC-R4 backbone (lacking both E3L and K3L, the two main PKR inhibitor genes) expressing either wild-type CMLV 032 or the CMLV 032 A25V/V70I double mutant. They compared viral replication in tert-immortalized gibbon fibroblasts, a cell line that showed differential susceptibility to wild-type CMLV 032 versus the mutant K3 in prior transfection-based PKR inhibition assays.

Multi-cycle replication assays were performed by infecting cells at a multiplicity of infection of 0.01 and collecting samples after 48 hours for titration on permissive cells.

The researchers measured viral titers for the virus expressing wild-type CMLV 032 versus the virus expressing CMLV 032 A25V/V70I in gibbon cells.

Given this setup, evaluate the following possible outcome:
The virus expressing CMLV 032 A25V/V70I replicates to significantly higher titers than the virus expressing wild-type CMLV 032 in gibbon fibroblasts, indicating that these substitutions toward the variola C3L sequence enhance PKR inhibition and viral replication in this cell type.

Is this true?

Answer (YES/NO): NO